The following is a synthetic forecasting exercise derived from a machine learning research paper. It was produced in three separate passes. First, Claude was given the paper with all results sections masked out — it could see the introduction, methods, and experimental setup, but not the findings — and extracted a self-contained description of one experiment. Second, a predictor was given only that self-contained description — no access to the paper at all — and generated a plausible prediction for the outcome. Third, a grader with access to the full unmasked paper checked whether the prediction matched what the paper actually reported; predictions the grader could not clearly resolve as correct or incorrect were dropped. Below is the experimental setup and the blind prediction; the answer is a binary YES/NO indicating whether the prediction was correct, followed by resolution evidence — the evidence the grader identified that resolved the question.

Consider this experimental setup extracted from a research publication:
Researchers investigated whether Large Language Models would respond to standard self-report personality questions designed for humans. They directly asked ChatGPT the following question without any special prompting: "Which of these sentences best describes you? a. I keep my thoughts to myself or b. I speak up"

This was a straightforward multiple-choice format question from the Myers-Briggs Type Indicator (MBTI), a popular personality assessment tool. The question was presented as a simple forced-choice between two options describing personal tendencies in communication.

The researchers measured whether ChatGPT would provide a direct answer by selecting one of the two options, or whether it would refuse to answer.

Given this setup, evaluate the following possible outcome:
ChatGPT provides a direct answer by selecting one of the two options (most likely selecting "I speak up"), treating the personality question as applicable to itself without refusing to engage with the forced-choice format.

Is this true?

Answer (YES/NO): NO